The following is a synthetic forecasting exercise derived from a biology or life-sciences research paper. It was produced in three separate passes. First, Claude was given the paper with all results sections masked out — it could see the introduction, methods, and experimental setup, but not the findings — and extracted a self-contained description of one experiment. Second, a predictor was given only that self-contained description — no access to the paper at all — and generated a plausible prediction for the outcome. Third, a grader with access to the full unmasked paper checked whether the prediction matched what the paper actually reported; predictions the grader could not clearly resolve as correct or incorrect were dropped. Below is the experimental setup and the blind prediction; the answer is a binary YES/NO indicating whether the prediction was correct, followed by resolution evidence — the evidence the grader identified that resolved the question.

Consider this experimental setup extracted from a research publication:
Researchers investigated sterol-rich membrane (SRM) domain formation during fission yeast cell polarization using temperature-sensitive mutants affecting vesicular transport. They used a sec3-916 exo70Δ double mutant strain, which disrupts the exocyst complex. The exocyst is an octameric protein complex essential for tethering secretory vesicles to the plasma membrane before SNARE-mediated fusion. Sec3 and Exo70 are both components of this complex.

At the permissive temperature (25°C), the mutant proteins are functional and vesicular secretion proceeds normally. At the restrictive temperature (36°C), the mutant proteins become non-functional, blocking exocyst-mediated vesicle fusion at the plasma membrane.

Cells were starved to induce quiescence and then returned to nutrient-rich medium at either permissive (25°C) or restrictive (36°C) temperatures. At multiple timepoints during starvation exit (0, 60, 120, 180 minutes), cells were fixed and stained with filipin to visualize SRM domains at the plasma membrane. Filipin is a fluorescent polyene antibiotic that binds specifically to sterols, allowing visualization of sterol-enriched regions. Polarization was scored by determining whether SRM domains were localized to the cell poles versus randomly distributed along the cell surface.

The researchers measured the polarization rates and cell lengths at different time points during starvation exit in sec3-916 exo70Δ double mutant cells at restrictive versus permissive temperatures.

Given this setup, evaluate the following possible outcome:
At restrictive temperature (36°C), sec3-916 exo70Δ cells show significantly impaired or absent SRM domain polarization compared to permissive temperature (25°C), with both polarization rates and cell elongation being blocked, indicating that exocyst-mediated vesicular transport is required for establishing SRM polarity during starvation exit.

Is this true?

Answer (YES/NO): NO